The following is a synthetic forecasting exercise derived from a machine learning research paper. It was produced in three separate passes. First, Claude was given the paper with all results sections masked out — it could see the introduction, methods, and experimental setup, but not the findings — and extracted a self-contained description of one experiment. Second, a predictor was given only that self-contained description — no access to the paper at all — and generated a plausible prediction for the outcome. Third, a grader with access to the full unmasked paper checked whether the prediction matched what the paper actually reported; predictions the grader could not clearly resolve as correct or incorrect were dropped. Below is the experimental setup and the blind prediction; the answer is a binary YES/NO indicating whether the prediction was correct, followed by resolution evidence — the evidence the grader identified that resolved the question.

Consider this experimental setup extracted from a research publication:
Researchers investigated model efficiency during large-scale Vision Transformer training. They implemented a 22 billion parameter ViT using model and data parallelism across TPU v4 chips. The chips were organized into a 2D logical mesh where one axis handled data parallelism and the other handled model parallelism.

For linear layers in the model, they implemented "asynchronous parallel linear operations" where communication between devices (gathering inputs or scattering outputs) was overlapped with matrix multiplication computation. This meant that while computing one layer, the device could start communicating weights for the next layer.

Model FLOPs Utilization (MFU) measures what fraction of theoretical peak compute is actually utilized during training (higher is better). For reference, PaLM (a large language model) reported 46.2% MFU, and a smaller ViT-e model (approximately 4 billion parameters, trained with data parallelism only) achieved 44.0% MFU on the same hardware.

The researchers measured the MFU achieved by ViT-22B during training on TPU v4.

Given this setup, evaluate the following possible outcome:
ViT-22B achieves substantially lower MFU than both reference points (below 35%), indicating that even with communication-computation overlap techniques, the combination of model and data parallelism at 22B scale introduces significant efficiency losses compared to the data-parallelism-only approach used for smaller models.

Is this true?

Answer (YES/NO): NO